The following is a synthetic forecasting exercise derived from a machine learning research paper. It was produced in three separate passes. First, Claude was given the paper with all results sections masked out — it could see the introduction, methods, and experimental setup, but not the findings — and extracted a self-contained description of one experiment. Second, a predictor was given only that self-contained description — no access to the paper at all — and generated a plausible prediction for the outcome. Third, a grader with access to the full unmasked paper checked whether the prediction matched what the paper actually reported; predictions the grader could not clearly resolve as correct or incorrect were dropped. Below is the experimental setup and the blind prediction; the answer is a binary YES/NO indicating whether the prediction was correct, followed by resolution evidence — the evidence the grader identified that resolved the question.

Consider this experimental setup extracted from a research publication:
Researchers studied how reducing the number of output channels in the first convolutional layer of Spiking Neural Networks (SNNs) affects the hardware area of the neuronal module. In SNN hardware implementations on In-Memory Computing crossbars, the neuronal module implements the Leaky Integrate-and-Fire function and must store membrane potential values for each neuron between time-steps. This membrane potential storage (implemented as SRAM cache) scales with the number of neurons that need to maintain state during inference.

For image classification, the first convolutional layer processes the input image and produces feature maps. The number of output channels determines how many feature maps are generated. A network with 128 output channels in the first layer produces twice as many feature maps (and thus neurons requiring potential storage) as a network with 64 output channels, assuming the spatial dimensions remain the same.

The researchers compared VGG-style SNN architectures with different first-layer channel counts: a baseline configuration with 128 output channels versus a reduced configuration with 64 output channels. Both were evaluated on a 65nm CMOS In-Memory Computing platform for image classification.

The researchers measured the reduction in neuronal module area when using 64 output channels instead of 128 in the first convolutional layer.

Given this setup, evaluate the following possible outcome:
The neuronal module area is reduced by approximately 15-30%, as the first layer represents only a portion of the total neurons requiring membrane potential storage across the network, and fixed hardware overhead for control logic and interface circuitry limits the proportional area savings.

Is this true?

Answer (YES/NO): YES